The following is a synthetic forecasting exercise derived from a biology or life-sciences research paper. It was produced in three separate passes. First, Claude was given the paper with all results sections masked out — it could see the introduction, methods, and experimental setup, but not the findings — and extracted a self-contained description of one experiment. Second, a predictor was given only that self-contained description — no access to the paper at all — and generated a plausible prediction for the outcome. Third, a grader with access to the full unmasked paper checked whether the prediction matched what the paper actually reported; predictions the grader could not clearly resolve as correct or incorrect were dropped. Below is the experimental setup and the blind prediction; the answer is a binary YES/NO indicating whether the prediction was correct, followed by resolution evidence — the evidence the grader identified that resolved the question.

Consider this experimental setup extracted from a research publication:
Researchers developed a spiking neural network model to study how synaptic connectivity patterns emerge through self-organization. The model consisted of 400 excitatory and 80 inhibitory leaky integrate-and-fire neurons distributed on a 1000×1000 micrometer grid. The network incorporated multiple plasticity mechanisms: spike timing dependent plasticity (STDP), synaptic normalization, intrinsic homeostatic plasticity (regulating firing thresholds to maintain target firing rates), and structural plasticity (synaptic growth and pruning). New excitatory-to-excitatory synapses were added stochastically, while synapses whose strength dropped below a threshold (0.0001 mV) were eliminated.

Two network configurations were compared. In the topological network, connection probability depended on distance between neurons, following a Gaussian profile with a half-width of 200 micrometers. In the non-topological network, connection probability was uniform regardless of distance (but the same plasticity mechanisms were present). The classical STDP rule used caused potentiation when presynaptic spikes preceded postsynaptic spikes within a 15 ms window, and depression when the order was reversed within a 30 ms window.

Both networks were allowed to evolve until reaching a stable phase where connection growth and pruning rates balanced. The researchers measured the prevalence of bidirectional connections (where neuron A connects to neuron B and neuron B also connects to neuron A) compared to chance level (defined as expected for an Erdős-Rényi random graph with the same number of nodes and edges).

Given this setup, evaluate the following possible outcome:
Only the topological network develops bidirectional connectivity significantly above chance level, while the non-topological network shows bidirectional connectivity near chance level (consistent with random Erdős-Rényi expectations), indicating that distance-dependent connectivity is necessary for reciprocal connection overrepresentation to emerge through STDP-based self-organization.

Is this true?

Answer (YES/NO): NO